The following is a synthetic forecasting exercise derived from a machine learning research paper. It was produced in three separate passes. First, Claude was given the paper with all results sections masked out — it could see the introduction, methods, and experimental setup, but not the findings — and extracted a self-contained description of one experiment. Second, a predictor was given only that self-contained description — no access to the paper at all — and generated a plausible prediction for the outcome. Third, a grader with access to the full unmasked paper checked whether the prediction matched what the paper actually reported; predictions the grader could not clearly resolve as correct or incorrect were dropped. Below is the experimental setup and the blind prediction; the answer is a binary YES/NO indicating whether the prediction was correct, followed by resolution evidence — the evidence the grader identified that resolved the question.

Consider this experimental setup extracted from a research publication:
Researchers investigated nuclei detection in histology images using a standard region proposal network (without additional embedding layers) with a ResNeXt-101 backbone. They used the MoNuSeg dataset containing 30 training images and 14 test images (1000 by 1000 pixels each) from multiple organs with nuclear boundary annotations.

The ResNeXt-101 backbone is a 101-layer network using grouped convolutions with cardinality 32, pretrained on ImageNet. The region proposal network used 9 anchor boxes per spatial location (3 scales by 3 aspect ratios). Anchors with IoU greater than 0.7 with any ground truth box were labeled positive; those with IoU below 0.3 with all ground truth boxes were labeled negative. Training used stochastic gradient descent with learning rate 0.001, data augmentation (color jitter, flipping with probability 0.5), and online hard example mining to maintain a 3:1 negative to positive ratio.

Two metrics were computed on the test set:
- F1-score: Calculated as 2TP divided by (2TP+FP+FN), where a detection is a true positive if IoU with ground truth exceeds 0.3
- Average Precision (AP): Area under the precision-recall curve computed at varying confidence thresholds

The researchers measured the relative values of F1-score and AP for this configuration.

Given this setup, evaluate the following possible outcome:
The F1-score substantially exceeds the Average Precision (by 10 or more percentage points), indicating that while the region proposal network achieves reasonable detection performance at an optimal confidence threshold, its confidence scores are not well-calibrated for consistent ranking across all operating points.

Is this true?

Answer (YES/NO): NO